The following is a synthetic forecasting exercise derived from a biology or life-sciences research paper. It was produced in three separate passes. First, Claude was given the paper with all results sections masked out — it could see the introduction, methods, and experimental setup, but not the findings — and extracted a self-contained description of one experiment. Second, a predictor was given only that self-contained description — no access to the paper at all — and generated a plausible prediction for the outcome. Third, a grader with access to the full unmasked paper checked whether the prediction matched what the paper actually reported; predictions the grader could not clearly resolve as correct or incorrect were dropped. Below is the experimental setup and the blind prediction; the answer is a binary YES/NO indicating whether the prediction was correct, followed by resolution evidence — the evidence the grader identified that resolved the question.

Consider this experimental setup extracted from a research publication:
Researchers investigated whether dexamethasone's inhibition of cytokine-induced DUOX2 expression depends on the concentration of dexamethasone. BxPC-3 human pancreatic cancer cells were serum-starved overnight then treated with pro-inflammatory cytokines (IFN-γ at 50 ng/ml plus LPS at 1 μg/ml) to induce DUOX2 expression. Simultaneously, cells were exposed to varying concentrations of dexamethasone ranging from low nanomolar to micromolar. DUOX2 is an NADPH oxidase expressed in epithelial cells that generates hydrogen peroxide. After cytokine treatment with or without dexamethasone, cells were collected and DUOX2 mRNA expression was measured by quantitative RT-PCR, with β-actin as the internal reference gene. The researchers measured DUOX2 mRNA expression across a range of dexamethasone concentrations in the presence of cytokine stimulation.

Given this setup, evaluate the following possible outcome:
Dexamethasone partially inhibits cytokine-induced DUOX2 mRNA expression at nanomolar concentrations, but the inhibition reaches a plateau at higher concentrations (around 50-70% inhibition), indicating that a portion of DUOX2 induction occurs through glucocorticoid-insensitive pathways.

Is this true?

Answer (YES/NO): NO